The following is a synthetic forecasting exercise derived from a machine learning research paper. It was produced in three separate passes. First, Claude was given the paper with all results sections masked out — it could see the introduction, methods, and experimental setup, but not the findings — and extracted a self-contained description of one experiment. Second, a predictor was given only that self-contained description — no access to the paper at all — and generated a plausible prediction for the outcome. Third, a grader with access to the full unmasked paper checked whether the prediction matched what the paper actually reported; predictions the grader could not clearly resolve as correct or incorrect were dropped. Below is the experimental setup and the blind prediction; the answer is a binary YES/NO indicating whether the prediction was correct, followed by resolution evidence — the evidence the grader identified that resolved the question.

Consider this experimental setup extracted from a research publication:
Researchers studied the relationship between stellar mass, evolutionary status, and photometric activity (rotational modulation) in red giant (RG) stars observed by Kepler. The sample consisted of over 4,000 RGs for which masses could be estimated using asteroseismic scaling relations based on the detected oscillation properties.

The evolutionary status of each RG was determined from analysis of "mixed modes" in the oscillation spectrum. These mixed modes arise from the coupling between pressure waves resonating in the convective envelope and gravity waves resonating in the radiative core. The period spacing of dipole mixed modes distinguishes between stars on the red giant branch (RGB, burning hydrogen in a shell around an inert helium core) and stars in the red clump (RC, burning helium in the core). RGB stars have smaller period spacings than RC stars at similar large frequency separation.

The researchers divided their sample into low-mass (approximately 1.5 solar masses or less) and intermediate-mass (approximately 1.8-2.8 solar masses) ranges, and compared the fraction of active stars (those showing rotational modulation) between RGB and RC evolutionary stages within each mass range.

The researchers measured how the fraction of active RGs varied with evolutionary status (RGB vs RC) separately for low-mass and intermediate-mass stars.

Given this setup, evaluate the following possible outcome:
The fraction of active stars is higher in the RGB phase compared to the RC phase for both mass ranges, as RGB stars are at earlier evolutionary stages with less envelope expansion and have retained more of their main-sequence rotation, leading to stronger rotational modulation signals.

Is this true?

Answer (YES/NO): NO